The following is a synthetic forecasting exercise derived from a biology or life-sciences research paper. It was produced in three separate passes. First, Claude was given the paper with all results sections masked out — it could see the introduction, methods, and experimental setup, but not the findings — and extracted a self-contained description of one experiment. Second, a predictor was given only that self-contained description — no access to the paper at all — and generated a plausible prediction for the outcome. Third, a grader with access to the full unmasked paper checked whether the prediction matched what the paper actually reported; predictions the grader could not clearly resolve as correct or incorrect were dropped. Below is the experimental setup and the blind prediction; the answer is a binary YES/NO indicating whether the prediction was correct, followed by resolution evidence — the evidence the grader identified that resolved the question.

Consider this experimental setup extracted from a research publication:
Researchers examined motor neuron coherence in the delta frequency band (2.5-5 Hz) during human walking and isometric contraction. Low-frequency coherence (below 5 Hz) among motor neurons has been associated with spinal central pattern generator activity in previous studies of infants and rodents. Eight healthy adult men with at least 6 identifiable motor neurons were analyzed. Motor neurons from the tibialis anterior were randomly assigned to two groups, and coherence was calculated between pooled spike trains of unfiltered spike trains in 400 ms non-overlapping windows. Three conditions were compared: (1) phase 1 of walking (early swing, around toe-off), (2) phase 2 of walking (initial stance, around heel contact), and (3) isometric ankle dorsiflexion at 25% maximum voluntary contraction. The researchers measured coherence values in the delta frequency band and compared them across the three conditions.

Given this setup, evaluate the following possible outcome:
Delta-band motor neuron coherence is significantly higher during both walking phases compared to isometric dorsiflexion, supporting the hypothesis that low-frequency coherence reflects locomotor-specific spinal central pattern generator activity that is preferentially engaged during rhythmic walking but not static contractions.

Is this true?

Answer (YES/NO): YES